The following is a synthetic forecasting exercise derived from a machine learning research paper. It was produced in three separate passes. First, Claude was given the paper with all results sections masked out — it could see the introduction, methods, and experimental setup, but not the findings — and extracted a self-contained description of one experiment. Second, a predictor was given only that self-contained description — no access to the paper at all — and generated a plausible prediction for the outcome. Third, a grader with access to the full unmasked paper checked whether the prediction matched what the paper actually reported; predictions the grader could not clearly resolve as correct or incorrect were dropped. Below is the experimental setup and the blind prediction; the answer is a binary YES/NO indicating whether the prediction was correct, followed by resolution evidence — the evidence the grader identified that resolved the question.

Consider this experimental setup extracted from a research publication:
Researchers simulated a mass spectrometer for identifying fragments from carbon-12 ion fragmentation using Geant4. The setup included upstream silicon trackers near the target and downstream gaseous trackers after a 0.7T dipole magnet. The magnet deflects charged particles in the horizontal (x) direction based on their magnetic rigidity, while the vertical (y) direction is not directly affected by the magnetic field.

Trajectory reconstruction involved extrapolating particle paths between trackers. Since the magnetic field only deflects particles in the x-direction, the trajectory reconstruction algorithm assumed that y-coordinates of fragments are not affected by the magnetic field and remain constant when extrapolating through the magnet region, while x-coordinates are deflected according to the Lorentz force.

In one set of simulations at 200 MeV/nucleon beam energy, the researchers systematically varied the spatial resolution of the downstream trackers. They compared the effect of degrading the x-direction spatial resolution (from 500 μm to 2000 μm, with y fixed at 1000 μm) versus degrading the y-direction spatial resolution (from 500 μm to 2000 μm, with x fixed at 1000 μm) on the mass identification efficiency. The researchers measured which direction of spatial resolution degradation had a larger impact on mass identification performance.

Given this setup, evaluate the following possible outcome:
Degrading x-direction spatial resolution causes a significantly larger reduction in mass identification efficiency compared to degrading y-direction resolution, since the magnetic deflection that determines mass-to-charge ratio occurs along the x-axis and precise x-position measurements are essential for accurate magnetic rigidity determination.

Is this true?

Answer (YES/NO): YES